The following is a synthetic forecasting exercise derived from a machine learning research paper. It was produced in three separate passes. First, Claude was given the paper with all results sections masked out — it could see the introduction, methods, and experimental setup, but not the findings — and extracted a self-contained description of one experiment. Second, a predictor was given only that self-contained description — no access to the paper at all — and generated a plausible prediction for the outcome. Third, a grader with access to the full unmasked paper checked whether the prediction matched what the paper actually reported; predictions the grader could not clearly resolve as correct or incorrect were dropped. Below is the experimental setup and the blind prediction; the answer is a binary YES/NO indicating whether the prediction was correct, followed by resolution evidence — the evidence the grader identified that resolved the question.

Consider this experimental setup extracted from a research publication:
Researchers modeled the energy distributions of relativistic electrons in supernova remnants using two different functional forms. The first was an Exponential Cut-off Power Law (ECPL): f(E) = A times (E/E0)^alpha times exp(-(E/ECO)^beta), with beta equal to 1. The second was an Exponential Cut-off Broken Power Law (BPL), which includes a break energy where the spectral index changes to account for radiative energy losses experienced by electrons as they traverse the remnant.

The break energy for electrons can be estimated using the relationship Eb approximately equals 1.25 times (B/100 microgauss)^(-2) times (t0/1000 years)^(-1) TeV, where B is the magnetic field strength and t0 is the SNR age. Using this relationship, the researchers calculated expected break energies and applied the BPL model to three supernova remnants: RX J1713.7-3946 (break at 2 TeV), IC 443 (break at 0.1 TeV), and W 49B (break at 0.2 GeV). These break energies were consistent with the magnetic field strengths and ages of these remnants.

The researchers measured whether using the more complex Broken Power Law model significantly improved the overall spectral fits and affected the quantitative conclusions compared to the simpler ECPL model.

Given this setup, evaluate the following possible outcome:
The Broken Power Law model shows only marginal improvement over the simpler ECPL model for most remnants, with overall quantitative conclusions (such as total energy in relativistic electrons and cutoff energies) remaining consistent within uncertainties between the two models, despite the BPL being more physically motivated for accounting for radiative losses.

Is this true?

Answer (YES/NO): YES